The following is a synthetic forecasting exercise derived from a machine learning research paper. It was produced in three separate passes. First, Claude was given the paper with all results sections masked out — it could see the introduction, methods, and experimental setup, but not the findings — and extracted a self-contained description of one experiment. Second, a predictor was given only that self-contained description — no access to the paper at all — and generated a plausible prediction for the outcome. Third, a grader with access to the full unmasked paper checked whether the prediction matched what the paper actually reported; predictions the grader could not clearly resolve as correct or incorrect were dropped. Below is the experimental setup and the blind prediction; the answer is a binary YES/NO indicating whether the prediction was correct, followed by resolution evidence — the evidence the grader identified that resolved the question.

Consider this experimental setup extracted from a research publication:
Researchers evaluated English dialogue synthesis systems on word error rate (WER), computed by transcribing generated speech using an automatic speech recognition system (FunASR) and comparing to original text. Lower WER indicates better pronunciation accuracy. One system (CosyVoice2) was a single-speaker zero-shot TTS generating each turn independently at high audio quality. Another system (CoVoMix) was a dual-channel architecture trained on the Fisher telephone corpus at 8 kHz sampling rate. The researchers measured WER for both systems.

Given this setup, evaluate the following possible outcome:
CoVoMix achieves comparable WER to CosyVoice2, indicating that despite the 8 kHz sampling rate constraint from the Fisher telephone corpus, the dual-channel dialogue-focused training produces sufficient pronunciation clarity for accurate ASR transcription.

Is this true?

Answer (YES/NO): NO